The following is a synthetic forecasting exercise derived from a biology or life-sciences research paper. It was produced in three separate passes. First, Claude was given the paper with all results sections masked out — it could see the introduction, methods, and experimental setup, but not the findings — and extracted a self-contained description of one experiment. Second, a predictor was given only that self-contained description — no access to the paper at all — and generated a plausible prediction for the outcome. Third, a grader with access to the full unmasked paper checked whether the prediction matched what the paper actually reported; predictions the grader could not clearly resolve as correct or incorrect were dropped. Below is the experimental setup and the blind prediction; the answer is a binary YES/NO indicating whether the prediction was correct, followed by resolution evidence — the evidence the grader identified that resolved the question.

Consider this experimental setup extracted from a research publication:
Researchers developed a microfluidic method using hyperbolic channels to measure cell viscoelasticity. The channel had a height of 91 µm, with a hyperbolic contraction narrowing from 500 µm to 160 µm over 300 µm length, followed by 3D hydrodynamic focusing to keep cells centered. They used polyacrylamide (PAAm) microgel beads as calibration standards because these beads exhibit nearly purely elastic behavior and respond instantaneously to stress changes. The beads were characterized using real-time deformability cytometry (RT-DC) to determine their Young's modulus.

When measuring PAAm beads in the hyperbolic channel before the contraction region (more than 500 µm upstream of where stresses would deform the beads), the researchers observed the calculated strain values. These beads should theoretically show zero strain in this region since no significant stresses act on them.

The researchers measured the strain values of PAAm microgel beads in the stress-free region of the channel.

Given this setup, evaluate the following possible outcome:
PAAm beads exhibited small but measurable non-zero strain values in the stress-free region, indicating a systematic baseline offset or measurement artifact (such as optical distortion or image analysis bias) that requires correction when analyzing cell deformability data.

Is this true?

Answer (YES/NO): YES